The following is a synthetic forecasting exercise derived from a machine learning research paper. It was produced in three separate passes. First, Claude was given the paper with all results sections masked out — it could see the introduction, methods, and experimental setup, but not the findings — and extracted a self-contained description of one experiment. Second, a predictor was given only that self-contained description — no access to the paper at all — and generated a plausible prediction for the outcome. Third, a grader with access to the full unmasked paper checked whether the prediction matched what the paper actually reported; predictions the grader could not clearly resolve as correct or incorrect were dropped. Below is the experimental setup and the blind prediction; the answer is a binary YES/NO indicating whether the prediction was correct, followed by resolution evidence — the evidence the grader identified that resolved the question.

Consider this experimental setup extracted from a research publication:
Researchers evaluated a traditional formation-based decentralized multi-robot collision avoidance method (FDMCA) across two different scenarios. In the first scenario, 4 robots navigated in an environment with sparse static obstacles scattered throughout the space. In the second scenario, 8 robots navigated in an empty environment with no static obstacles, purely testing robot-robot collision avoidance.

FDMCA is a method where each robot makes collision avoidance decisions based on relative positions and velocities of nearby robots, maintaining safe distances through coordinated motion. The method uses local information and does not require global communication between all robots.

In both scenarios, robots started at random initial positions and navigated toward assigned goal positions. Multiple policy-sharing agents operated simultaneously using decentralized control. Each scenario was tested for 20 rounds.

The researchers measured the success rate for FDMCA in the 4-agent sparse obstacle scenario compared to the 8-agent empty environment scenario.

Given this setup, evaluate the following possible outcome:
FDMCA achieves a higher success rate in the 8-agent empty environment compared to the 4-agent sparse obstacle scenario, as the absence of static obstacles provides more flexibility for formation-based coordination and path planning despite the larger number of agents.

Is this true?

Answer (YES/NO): NO